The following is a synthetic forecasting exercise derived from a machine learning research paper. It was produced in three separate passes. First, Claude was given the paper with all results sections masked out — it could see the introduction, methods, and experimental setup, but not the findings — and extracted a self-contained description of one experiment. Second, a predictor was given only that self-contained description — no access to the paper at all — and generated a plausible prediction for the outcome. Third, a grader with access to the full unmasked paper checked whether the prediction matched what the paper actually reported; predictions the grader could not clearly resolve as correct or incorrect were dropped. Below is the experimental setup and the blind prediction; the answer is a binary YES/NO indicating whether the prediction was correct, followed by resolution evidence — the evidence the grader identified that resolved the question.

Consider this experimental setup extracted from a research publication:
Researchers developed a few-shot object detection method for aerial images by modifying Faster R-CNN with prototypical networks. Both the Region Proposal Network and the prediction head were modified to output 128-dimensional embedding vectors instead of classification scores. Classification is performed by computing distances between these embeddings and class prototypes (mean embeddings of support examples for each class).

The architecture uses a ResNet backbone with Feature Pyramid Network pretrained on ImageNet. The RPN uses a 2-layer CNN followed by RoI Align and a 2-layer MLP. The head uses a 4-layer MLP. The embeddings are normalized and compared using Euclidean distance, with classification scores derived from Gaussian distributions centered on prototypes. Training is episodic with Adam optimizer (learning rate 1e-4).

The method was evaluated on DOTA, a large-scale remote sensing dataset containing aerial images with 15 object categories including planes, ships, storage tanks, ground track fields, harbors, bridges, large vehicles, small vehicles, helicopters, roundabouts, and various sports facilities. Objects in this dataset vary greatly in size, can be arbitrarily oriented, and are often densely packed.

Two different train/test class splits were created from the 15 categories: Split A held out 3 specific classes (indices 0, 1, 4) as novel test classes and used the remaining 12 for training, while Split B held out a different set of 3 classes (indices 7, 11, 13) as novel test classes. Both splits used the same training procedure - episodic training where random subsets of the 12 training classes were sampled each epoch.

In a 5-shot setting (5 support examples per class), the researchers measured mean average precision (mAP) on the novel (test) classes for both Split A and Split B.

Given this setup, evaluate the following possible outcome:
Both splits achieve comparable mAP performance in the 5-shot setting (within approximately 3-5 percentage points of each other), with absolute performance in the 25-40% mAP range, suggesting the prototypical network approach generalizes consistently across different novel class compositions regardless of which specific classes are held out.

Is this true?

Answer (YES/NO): NO